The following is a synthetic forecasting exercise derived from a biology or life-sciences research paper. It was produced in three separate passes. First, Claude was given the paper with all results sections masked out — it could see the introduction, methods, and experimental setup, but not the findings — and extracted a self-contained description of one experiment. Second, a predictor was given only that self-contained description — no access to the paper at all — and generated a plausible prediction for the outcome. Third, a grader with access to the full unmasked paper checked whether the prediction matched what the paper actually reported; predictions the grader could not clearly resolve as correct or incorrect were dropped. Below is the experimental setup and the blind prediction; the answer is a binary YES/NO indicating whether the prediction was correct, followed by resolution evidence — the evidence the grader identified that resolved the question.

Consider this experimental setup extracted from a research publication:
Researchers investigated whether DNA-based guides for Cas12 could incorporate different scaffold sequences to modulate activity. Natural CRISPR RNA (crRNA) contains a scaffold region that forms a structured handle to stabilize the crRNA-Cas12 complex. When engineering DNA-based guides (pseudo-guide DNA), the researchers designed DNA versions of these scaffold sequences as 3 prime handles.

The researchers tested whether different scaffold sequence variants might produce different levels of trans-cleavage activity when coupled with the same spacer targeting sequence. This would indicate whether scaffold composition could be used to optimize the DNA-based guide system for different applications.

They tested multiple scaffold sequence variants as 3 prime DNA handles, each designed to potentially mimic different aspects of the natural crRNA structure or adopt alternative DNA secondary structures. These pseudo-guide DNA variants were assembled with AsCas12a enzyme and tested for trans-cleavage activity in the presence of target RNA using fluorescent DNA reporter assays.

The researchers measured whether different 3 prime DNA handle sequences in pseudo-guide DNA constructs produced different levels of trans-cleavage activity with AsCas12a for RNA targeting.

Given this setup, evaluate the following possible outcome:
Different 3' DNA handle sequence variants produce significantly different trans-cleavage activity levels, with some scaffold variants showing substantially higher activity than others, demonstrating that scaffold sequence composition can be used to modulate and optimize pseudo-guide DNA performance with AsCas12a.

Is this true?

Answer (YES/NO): YES